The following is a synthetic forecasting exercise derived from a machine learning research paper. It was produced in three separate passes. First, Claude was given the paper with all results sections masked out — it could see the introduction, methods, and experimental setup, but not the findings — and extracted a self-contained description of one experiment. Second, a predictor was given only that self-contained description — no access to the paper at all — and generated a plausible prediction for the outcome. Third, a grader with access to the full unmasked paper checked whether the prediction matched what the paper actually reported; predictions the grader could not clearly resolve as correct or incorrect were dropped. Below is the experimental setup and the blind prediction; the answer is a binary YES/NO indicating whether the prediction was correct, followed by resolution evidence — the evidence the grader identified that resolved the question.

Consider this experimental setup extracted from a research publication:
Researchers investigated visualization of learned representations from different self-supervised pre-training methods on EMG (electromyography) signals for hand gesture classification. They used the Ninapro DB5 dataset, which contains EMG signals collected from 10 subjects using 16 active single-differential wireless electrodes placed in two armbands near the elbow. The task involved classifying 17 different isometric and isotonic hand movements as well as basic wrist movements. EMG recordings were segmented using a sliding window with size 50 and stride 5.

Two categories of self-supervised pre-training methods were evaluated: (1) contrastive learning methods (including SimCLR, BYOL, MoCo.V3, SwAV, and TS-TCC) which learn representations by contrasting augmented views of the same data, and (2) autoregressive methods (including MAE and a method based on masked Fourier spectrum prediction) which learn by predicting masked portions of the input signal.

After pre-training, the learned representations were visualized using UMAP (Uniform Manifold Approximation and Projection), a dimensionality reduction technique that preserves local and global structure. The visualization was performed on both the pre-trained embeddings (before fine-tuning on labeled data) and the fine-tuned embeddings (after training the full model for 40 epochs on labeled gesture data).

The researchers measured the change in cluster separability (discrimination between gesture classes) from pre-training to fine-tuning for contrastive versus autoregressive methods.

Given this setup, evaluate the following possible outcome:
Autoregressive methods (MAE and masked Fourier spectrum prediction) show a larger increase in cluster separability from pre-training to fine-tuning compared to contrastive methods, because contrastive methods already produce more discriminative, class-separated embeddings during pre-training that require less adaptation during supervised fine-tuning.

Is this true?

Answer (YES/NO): YES